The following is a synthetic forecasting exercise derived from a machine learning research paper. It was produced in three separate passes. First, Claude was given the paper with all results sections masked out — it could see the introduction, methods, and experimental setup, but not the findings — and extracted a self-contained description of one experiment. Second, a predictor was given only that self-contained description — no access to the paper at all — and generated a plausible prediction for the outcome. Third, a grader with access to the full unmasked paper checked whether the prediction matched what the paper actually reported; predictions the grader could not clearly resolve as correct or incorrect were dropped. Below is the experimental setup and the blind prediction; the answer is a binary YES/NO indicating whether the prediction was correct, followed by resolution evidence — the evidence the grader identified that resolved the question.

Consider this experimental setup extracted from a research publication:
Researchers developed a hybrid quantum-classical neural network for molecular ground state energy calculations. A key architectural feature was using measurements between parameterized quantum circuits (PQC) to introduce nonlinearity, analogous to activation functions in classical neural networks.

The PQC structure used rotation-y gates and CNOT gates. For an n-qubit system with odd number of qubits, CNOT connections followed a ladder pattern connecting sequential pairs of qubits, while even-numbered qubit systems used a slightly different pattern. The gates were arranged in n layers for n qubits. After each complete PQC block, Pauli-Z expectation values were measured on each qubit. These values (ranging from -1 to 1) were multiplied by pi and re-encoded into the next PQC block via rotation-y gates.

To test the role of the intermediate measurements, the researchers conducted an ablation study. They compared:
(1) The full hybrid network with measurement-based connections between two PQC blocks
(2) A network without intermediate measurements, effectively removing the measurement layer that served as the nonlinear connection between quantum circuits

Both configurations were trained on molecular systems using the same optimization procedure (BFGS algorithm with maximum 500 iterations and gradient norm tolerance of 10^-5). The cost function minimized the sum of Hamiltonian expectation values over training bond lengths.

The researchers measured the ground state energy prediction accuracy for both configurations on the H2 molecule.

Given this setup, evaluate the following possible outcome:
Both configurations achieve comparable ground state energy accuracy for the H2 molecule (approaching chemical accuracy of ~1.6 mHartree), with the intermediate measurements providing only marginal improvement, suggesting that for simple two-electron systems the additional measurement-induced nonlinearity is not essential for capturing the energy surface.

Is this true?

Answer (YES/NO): NO